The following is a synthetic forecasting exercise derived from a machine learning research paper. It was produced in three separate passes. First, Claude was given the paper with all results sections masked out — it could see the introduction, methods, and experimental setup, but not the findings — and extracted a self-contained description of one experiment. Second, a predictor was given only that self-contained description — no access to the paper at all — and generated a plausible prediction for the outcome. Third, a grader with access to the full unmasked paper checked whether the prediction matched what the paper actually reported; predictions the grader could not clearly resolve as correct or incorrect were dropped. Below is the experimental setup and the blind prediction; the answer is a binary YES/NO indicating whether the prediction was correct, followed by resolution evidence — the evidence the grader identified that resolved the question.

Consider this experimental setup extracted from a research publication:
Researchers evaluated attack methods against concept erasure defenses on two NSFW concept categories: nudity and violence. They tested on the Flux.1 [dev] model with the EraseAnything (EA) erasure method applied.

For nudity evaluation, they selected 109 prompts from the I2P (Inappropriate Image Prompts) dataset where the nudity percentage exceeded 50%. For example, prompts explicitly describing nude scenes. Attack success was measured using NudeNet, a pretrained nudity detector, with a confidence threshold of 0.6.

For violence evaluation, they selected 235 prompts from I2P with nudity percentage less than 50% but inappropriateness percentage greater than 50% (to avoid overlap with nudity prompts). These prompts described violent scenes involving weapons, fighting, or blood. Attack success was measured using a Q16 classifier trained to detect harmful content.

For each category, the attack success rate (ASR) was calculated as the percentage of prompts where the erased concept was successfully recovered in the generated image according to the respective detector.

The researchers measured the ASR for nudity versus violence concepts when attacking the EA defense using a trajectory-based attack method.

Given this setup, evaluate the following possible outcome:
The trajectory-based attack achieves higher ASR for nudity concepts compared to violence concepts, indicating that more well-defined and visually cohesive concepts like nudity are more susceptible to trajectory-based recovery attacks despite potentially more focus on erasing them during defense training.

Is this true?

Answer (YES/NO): YES